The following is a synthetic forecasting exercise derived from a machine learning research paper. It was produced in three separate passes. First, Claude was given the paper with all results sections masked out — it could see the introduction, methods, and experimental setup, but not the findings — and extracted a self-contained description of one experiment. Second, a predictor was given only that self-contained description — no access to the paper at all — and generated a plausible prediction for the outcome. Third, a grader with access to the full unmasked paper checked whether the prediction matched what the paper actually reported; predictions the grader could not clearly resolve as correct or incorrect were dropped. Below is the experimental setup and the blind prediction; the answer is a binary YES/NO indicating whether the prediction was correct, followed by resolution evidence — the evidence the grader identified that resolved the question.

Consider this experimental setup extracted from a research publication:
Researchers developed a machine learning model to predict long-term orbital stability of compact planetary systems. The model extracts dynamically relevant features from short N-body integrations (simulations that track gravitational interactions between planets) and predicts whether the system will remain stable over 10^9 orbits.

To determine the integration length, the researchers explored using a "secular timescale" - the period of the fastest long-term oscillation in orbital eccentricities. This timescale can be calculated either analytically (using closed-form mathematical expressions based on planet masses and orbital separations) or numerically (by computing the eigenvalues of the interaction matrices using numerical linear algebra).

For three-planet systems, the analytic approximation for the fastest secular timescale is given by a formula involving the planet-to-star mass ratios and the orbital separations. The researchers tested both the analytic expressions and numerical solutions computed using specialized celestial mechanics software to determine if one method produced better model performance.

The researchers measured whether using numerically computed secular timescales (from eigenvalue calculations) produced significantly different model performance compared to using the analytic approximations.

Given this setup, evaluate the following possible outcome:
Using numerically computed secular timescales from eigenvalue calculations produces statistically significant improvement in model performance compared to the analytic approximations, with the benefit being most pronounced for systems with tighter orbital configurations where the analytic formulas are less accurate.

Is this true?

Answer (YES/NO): NO